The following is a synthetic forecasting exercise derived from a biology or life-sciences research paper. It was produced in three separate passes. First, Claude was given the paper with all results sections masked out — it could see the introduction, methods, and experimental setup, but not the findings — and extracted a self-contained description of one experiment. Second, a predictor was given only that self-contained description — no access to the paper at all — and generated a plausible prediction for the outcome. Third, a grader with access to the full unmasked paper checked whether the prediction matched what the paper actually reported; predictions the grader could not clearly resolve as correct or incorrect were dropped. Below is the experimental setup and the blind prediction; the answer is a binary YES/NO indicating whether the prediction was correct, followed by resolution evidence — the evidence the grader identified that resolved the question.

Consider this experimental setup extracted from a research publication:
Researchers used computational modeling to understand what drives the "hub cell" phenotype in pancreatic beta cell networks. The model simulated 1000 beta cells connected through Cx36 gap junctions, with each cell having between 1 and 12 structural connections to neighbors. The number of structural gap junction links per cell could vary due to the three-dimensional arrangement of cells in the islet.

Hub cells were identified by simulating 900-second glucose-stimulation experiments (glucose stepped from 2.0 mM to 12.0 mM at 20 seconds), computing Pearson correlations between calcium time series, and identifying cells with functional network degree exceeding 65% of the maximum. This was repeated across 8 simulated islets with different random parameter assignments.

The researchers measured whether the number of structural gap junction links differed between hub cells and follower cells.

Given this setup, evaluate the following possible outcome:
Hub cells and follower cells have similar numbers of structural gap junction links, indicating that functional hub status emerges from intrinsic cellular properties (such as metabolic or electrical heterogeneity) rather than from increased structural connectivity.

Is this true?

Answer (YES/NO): NO